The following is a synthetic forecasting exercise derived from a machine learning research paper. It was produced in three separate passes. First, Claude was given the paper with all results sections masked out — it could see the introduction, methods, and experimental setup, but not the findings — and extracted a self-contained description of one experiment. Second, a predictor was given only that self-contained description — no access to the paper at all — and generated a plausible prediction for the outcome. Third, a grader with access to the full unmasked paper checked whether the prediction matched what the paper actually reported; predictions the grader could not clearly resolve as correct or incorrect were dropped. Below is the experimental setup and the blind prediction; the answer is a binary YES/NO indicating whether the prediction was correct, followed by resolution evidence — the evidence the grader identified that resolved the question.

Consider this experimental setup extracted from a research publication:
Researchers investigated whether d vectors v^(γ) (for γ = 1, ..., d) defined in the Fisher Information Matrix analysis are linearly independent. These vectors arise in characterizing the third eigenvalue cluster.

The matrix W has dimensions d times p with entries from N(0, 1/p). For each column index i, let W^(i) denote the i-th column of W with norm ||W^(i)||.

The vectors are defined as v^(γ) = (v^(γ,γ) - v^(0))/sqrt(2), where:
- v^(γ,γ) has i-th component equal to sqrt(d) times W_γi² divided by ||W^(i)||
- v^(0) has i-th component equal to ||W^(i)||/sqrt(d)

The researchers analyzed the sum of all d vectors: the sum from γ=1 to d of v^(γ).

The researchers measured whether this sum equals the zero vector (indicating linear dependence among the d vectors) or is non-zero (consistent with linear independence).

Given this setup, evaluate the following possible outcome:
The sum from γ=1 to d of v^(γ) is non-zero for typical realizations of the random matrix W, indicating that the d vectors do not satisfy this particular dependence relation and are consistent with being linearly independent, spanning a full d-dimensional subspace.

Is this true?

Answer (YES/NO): NO